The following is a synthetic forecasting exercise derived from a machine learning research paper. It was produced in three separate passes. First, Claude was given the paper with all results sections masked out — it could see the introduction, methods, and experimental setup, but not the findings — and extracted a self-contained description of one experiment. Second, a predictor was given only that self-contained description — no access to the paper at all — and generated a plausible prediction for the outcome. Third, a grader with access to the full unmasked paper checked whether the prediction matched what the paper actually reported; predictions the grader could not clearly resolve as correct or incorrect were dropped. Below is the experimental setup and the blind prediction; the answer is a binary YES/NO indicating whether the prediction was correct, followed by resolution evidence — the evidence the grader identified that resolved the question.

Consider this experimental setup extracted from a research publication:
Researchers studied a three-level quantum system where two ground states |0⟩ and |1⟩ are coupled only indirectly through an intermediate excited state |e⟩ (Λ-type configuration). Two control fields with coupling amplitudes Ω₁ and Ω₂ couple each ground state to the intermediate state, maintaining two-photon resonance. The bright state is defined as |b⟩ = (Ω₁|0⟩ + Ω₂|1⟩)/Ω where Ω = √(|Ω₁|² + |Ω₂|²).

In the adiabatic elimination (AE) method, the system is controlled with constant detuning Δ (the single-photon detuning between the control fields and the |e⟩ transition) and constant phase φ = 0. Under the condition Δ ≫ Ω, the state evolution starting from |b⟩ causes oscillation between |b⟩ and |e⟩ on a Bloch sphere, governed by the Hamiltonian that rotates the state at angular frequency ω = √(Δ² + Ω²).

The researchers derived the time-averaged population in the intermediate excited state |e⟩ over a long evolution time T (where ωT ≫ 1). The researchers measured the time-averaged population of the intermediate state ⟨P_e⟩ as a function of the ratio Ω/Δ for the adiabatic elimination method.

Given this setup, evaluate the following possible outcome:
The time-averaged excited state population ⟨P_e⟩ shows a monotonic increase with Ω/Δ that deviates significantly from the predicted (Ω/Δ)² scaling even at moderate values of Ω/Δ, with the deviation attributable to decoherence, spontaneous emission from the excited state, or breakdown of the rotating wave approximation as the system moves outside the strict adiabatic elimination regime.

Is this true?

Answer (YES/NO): NO